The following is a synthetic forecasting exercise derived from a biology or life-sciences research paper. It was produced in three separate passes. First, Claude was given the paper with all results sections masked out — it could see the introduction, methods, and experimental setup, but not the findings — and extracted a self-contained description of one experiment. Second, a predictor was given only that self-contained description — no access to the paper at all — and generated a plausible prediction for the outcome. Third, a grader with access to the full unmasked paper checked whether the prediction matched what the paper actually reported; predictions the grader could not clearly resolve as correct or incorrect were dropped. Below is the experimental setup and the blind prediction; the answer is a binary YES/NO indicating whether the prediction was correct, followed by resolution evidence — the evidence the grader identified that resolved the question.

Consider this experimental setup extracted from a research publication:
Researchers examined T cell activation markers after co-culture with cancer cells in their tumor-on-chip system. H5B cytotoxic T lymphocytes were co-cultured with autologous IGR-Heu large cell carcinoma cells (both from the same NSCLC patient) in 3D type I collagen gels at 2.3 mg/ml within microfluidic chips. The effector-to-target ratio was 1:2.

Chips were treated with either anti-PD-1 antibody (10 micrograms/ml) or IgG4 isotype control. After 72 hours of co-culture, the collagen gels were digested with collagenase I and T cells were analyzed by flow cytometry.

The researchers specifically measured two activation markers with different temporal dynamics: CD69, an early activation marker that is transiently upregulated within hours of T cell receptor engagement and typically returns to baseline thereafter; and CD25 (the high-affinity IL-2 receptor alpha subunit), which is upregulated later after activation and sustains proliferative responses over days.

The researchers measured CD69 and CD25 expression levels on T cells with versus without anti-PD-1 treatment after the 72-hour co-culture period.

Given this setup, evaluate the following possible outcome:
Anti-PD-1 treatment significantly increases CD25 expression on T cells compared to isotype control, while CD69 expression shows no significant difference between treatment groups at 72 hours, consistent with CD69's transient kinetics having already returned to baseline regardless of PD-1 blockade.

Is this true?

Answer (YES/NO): NO